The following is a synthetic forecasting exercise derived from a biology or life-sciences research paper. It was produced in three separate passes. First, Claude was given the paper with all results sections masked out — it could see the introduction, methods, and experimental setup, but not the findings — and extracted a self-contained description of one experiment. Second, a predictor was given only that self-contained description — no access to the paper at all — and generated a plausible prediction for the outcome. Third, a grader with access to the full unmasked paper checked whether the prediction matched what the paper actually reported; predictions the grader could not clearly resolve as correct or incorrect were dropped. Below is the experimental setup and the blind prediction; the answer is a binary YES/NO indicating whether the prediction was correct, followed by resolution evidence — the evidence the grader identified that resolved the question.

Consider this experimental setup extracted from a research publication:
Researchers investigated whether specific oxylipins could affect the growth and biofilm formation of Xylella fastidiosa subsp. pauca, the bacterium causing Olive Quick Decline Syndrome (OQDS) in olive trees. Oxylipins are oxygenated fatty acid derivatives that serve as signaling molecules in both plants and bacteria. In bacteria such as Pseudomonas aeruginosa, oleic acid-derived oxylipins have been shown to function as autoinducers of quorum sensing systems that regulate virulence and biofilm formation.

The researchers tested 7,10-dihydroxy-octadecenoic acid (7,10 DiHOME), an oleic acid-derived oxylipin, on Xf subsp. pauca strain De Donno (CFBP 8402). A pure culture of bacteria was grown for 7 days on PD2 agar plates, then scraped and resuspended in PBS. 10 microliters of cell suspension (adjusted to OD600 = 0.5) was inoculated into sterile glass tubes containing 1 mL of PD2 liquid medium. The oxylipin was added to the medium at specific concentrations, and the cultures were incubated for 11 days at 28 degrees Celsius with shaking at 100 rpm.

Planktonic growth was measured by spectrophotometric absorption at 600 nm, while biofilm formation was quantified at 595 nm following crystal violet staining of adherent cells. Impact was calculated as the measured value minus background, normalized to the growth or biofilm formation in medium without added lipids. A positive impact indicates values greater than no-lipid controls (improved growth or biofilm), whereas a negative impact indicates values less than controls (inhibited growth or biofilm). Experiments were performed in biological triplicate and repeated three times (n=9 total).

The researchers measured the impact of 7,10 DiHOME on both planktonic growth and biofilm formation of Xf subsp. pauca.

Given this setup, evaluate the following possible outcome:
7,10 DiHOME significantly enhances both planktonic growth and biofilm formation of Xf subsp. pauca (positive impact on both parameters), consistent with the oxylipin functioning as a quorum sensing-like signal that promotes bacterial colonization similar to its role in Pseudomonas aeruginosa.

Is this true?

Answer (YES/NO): NO